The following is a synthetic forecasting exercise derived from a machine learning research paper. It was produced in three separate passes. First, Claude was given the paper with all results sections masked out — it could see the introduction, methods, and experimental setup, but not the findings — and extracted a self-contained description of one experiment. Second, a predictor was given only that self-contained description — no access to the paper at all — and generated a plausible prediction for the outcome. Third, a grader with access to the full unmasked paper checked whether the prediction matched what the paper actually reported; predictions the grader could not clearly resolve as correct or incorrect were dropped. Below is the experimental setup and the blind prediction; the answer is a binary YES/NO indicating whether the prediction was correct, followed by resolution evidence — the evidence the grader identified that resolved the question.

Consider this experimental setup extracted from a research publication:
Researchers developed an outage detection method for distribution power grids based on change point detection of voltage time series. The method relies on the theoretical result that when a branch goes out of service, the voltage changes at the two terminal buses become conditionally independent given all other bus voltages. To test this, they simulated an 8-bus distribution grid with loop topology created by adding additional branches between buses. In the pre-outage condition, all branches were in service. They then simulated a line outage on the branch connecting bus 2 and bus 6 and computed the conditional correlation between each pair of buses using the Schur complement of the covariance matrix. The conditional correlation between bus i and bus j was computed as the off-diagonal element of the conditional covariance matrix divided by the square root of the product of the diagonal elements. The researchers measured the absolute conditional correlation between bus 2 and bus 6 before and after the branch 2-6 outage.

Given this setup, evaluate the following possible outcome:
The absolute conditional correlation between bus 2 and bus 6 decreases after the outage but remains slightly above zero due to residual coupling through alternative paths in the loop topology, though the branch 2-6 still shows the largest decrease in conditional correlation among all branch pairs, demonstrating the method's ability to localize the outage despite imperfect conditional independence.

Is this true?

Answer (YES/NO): NO